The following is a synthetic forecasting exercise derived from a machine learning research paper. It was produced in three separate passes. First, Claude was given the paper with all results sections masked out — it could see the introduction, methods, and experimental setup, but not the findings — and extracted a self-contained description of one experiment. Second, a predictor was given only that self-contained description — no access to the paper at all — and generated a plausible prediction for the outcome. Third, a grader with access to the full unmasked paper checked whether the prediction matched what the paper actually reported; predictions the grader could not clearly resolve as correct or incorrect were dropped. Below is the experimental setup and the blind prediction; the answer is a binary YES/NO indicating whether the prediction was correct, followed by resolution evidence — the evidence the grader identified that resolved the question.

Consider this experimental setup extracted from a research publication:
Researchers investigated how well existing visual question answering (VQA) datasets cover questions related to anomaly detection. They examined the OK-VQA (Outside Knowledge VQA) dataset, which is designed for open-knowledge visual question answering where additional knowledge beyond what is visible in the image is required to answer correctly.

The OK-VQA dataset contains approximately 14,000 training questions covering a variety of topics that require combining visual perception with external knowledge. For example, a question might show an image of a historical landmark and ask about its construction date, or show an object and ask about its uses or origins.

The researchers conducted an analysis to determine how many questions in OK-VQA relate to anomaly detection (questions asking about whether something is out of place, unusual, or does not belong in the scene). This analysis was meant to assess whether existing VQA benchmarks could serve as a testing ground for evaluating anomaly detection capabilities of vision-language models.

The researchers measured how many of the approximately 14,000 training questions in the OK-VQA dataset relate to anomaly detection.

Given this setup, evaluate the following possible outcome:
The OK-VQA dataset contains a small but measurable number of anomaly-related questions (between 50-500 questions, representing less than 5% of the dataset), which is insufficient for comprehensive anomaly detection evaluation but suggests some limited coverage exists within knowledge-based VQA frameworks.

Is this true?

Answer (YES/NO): NO